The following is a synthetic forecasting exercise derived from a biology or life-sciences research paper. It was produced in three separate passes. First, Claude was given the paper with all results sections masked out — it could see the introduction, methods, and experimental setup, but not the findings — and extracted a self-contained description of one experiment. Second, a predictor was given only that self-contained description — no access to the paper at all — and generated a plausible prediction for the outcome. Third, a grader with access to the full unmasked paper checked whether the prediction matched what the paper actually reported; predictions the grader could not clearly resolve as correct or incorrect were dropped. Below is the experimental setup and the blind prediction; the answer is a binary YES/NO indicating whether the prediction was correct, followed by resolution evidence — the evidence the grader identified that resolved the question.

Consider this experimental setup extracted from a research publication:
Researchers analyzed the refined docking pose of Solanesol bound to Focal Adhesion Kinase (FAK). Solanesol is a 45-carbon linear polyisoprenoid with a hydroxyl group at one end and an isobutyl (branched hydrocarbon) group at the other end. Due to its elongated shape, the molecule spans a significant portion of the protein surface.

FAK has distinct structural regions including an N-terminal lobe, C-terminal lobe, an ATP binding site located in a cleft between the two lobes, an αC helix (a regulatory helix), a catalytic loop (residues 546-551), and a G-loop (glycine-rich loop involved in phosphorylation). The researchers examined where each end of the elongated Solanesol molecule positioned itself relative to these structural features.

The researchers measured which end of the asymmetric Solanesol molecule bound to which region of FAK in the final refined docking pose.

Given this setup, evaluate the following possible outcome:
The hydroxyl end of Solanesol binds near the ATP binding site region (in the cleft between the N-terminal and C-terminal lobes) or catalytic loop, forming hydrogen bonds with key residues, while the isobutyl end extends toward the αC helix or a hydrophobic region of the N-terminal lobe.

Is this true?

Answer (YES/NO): YES